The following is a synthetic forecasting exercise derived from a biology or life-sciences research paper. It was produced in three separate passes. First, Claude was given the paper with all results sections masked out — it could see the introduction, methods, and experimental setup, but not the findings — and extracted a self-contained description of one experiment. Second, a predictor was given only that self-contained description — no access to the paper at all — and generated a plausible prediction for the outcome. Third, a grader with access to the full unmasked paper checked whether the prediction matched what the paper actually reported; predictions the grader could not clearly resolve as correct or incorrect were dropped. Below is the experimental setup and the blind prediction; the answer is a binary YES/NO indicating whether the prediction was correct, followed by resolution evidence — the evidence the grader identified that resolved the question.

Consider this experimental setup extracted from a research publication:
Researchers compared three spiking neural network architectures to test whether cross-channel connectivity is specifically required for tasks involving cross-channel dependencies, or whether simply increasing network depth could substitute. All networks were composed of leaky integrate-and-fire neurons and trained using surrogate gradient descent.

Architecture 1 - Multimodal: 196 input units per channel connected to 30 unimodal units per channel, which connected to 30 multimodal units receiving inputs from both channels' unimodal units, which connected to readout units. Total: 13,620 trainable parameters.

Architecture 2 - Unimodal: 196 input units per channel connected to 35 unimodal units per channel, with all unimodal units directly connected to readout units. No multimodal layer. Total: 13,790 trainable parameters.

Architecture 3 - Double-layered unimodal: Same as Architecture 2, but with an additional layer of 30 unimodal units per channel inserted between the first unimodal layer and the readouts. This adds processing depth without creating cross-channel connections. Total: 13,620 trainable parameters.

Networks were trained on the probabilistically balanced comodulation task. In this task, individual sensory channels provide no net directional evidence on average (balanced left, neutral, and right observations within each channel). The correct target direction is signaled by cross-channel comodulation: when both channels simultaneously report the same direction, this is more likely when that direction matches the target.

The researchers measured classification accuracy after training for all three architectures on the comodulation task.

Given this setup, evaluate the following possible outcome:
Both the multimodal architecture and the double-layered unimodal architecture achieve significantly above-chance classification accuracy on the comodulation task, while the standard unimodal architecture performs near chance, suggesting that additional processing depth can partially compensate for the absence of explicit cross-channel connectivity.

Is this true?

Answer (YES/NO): NO